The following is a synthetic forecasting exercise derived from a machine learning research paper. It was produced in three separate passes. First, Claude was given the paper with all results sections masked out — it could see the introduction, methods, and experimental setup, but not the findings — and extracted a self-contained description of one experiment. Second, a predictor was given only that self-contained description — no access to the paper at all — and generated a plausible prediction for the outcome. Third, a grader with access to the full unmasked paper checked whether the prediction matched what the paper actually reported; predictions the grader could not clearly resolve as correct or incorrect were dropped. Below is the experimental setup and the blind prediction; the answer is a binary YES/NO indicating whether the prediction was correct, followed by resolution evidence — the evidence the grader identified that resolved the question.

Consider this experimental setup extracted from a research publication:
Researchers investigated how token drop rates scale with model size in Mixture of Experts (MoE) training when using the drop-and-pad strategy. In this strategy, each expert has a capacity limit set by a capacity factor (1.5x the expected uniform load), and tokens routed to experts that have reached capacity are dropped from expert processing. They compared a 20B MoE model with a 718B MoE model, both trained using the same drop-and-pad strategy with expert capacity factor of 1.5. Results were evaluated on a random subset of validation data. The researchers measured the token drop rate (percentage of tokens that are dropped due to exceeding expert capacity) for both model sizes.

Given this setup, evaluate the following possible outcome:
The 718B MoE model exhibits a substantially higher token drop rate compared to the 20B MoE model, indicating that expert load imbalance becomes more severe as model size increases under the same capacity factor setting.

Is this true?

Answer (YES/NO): YES